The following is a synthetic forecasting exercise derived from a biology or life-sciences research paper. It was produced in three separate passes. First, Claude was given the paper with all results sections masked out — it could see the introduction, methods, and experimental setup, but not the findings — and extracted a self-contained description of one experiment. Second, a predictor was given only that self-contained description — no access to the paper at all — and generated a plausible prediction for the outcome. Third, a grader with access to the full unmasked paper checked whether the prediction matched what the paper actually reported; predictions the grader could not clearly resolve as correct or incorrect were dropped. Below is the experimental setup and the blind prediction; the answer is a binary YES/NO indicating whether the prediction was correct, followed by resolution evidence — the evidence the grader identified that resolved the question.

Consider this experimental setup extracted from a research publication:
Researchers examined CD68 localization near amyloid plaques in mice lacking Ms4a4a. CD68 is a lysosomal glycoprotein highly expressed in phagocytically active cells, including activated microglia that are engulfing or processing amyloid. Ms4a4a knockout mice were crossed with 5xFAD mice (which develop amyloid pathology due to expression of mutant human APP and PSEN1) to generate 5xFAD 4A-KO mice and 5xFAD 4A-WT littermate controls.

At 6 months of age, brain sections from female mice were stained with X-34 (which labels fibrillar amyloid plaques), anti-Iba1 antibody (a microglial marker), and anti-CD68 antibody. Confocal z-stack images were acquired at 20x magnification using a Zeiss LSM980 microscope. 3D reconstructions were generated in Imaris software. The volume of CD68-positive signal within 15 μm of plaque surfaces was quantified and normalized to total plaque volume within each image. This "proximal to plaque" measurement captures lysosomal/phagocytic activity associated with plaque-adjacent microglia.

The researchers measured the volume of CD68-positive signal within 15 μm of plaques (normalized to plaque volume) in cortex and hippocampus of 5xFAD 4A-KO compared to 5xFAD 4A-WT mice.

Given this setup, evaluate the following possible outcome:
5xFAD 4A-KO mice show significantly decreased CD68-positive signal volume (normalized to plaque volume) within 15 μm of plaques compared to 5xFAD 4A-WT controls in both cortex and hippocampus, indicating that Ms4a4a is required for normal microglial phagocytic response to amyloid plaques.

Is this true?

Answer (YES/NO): NO